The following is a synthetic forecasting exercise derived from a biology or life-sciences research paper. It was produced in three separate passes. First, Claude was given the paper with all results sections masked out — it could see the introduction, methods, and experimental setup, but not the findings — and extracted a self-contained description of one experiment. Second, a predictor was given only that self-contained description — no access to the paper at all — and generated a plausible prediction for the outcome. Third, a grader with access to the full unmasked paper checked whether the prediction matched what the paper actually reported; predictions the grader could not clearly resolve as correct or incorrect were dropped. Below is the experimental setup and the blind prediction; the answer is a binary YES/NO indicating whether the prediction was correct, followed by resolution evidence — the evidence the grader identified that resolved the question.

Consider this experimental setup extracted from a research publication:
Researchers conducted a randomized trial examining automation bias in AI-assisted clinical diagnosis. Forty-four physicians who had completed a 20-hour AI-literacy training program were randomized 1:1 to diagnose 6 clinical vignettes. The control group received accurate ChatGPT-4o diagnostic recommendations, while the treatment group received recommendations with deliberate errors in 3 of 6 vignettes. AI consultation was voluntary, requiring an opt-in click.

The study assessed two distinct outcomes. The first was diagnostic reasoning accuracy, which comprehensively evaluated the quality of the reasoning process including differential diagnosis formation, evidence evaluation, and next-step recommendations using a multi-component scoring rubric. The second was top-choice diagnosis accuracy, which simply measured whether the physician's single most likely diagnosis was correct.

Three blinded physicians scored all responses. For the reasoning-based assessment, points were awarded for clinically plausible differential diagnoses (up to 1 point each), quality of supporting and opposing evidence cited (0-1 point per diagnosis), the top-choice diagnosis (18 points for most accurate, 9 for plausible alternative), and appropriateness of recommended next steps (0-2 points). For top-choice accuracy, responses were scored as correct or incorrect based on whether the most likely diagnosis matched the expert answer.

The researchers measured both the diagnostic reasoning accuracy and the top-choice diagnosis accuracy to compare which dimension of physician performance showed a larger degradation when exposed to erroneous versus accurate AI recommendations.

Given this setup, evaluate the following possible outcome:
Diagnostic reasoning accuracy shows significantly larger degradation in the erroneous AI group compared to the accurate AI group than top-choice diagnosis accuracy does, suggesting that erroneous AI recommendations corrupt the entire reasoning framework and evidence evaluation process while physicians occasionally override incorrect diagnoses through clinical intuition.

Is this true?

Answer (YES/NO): NO